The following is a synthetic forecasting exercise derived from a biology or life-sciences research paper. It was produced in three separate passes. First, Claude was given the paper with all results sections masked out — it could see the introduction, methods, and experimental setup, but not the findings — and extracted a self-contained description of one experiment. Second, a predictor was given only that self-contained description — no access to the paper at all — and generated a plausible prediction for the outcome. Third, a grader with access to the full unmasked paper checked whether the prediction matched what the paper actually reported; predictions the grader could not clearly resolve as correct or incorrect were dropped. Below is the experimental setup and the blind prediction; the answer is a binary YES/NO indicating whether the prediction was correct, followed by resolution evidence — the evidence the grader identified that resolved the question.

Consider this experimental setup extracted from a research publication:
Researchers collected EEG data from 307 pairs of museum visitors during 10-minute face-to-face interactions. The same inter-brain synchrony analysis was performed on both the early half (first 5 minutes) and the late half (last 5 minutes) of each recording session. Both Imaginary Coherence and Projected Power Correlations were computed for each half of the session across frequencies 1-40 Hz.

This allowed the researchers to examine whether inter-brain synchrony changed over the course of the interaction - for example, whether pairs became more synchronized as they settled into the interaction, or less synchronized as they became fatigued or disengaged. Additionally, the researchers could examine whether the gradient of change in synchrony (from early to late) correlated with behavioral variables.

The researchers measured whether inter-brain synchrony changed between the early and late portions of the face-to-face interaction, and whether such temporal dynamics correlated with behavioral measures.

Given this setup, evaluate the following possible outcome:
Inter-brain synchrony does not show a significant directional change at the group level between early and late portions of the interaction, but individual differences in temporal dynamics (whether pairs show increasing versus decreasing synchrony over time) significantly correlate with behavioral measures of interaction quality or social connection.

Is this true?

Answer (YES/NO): NO